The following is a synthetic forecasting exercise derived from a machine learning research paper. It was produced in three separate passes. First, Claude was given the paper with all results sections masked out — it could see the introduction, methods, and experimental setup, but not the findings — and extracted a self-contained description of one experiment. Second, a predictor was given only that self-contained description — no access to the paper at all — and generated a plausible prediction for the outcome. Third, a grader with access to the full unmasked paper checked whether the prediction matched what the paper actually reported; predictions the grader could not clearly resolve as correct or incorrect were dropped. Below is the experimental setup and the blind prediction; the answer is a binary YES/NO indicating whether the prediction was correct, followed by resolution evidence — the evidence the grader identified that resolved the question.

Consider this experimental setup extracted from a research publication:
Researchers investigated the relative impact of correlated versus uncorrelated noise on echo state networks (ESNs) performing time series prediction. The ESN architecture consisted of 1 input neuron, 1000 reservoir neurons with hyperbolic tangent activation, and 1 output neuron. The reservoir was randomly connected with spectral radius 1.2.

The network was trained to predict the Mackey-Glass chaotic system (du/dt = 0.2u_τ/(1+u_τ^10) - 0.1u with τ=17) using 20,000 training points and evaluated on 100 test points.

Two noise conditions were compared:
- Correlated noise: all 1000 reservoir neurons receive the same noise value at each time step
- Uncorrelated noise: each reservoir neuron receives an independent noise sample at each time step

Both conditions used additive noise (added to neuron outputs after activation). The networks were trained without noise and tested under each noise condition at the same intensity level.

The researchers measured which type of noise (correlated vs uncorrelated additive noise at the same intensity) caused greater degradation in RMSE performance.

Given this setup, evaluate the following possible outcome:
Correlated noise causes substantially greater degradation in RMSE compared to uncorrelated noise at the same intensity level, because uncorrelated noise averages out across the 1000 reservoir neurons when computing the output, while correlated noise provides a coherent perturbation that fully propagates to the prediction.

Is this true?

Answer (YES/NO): YES